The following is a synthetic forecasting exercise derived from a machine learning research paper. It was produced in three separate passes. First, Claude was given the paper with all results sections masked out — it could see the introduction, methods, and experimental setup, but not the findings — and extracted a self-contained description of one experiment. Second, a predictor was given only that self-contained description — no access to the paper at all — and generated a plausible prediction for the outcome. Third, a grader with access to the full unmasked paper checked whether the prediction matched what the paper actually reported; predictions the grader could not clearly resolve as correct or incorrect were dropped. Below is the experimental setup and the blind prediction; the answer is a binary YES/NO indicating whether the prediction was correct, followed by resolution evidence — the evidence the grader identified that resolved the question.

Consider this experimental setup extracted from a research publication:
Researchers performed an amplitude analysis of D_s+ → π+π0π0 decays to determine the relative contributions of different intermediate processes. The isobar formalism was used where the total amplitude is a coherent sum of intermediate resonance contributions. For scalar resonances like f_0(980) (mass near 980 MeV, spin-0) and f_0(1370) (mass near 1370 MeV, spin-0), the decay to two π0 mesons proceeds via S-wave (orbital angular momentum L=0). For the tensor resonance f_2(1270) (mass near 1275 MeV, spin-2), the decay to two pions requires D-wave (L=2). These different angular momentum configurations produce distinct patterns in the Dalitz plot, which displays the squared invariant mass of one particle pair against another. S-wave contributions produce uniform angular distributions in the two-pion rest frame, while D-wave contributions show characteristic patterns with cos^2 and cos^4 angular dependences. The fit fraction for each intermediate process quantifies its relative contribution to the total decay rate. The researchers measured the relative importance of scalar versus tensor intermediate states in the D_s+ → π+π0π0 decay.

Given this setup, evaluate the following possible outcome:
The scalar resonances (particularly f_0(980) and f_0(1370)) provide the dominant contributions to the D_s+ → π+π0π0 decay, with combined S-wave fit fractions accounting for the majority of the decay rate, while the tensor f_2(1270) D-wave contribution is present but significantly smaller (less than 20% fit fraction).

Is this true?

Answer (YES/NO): YES